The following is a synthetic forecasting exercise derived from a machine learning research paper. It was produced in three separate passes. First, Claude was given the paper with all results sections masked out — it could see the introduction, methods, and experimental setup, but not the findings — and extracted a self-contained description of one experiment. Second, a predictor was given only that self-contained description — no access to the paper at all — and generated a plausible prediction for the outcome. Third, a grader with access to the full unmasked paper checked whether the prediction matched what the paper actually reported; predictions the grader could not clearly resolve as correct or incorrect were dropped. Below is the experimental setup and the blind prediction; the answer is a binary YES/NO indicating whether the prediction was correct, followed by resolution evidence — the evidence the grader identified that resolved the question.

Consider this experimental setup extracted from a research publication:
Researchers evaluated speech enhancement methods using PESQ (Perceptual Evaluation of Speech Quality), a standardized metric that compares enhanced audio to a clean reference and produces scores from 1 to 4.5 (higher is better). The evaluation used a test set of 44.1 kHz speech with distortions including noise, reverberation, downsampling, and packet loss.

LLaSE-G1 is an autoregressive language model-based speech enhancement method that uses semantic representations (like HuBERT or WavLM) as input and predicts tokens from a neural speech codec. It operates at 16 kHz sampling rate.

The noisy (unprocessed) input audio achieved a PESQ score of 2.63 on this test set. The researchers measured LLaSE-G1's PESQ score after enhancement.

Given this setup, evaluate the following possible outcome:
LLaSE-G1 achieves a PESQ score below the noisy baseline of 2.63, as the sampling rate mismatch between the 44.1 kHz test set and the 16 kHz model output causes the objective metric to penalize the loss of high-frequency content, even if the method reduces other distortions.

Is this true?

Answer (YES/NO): YES